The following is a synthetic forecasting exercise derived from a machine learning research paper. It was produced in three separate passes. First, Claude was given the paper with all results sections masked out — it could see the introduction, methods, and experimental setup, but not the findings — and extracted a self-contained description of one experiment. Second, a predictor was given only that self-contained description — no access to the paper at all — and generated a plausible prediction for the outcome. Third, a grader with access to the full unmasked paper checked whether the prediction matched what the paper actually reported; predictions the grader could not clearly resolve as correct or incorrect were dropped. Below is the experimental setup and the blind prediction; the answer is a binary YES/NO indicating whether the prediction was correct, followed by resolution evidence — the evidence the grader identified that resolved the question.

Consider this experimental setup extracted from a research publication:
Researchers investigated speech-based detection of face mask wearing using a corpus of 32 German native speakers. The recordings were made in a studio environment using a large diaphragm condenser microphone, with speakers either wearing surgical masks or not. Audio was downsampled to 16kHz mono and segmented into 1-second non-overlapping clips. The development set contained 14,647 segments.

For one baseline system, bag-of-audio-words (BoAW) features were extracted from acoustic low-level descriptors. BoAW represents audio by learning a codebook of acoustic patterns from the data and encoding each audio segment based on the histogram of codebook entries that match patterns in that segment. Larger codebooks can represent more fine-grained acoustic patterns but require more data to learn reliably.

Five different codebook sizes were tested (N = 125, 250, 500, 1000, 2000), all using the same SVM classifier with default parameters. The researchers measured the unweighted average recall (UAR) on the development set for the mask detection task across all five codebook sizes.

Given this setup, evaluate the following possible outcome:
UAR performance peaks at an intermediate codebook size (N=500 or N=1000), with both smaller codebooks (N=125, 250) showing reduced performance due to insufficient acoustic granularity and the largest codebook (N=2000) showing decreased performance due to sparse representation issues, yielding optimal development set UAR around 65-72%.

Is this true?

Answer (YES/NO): NO